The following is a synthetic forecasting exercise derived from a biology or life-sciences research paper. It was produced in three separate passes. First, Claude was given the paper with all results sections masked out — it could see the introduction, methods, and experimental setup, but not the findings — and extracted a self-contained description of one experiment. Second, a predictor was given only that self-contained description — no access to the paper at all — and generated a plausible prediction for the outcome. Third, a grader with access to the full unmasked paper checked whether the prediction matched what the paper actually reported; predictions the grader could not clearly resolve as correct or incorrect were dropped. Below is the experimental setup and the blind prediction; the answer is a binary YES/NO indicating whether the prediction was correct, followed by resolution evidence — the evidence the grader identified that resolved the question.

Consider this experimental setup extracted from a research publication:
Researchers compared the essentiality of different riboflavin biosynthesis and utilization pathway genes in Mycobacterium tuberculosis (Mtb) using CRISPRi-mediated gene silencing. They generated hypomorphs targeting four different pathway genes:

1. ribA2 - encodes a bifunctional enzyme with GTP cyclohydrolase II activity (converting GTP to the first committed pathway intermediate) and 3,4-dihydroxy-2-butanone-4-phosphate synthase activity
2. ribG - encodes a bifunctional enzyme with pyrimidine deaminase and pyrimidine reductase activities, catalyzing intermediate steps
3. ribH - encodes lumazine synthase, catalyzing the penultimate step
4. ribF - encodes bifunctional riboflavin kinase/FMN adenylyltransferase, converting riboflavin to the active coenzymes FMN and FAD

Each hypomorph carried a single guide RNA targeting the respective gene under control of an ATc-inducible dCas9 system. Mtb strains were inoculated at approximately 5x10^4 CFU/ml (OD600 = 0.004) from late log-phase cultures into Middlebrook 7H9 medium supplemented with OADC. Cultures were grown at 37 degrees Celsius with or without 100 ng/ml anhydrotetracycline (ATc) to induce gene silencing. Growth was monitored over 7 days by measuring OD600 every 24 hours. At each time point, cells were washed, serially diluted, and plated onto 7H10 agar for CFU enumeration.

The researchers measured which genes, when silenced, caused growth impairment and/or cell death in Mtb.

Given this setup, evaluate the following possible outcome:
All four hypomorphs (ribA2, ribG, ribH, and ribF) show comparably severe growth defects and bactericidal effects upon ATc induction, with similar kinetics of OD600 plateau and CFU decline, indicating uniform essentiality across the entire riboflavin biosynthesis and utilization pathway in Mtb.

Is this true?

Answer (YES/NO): NO